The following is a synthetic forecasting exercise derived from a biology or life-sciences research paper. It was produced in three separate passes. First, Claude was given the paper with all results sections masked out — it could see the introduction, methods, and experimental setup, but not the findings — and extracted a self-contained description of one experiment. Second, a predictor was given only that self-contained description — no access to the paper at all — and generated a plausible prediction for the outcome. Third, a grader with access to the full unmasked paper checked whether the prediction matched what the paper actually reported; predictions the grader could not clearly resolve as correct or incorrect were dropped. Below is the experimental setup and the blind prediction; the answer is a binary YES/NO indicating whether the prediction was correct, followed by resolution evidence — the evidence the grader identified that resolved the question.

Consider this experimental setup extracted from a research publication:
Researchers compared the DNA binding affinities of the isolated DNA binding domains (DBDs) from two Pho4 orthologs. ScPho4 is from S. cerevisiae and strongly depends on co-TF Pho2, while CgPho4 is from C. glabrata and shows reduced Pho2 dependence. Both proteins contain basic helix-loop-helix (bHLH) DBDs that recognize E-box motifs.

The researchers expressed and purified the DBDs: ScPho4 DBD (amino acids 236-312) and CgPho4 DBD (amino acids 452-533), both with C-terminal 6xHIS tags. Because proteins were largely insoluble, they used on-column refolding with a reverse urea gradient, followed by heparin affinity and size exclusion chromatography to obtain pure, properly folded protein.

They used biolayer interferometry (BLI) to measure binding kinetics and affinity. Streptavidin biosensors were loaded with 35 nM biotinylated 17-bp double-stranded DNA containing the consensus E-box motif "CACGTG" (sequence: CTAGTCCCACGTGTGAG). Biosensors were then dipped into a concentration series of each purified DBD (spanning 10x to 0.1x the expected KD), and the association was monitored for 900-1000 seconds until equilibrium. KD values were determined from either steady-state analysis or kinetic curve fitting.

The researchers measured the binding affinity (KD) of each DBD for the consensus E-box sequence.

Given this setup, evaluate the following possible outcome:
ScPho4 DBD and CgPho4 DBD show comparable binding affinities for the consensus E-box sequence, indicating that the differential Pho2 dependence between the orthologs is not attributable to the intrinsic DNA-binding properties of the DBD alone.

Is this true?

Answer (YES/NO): NO